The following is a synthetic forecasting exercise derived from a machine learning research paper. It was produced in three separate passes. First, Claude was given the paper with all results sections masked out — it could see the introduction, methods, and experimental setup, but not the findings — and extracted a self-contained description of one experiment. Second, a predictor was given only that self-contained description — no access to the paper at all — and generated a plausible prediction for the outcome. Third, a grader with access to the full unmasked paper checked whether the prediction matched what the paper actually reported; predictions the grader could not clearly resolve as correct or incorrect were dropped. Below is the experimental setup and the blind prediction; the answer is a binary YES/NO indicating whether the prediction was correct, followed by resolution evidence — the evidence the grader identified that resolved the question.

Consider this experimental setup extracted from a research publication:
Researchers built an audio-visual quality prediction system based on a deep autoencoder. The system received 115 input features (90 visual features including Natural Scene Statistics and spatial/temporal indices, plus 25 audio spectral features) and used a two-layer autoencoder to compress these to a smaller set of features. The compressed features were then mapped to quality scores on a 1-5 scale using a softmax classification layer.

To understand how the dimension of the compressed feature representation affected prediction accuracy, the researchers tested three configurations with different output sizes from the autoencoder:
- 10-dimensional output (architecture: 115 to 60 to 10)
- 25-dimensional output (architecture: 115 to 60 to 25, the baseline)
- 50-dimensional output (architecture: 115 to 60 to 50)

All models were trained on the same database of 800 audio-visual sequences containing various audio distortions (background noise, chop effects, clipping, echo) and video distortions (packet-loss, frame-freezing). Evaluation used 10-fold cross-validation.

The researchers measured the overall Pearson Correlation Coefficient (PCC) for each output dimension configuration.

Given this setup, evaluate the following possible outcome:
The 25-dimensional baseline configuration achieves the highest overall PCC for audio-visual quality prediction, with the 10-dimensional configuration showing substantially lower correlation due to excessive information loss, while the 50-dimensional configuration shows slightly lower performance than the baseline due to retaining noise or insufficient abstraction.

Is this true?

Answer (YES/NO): NO